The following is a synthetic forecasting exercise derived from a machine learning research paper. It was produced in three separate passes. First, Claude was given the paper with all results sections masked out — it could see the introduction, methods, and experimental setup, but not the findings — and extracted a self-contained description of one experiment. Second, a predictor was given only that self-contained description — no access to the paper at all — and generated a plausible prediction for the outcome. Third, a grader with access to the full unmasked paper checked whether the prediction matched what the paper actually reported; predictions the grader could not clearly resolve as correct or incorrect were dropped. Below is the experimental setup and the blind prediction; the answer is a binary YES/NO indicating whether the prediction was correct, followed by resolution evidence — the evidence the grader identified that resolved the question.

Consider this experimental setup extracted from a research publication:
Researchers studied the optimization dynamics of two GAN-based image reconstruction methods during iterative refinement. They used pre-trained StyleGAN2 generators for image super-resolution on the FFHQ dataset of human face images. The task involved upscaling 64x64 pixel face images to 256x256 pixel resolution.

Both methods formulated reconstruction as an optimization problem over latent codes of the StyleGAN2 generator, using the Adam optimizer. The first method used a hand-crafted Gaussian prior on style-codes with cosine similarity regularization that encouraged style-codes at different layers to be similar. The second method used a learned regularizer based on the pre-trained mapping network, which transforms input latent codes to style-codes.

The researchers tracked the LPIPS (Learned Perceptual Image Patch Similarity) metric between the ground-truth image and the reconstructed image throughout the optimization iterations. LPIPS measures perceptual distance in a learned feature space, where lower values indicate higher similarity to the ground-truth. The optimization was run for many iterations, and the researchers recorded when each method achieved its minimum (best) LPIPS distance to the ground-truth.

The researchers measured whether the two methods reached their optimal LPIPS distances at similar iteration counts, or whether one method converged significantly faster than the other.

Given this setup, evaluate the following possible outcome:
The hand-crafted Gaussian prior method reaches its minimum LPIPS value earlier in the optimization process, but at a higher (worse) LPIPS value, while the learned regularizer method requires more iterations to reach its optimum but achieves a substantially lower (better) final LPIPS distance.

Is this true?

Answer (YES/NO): NO